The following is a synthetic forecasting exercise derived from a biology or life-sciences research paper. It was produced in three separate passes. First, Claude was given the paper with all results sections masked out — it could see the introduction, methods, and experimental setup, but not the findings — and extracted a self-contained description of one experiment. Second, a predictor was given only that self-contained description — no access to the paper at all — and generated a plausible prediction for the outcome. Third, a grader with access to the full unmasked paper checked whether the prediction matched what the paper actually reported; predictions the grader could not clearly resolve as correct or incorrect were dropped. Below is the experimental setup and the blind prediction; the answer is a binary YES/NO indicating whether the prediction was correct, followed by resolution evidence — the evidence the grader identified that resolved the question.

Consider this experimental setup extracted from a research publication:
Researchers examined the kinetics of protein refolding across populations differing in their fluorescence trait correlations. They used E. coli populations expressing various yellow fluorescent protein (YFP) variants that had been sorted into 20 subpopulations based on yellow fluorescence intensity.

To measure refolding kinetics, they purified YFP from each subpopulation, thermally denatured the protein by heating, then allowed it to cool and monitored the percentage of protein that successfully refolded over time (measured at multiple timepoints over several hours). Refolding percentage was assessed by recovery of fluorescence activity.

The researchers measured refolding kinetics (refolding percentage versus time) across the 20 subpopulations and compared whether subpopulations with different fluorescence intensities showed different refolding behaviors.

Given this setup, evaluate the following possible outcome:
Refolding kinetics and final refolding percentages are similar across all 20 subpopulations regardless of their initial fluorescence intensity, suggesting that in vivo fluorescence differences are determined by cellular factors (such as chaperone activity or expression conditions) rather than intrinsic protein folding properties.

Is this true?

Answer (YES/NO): NO